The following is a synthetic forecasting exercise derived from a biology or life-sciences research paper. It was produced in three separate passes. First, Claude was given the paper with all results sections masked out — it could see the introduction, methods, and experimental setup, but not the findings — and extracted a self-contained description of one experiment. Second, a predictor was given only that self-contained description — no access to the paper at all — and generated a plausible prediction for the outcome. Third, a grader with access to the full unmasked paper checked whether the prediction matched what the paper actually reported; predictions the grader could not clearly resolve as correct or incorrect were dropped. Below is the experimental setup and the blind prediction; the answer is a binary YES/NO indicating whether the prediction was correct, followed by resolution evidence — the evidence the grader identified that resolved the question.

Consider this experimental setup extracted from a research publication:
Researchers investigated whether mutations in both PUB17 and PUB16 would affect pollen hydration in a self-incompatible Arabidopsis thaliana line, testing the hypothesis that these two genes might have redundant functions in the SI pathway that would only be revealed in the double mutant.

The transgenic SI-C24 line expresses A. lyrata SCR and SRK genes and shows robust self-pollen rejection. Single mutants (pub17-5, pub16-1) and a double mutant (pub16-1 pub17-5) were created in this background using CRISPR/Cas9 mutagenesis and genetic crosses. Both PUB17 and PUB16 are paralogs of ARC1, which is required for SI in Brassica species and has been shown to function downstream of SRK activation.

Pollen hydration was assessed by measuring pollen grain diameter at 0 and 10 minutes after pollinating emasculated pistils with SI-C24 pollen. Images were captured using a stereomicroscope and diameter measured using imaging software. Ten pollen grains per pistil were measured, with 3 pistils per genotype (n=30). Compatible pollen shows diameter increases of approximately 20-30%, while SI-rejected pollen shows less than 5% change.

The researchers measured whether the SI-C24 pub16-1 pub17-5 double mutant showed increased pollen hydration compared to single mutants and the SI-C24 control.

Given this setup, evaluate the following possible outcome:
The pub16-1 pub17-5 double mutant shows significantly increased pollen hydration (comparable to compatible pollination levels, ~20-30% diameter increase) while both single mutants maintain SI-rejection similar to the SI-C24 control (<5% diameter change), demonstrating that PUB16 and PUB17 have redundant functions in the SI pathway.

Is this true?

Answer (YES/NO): NO